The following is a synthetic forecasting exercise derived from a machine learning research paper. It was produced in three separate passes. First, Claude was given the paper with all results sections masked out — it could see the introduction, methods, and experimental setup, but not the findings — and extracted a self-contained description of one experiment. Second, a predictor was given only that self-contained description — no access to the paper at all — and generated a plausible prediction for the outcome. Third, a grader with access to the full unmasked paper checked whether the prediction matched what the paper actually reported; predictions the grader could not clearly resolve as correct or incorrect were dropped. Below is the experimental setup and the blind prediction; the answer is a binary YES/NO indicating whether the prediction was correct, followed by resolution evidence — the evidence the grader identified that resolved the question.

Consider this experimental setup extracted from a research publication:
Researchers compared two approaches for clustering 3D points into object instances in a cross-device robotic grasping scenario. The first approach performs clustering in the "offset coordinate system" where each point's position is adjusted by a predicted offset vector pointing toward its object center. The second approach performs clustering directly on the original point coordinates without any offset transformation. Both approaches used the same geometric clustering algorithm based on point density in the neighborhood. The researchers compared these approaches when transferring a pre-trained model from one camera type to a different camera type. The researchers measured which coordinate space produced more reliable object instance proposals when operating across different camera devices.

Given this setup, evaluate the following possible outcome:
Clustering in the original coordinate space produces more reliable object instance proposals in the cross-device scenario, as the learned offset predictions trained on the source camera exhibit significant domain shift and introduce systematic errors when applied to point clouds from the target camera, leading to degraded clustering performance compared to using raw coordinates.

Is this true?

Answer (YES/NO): YES